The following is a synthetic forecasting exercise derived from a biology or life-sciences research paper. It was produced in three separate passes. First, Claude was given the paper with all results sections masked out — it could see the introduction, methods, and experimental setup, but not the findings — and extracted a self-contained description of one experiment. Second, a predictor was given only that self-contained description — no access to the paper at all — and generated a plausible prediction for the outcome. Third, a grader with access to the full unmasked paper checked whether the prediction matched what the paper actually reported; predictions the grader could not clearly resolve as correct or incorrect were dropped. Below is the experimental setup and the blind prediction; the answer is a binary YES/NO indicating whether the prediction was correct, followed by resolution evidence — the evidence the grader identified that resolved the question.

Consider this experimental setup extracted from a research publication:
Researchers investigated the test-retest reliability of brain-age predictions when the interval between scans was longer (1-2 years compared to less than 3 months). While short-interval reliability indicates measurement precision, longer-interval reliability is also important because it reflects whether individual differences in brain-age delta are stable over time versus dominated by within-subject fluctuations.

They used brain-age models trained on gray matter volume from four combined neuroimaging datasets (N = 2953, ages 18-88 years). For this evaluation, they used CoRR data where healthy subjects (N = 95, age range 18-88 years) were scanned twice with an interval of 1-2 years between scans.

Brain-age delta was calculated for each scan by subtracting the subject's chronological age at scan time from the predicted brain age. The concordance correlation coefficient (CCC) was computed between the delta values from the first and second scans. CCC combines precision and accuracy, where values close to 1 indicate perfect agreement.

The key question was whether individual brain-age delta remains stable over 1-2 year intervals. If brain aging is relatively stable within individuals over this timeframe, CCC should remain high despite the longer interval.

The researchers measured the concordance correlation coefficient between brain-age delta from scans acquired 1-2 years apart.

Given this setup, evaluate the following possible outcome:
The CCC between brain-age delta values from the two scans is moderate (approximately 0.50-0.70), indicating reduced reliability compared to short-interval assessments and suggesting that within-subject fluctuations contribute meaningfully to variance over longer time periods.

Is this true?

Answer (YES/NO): NO